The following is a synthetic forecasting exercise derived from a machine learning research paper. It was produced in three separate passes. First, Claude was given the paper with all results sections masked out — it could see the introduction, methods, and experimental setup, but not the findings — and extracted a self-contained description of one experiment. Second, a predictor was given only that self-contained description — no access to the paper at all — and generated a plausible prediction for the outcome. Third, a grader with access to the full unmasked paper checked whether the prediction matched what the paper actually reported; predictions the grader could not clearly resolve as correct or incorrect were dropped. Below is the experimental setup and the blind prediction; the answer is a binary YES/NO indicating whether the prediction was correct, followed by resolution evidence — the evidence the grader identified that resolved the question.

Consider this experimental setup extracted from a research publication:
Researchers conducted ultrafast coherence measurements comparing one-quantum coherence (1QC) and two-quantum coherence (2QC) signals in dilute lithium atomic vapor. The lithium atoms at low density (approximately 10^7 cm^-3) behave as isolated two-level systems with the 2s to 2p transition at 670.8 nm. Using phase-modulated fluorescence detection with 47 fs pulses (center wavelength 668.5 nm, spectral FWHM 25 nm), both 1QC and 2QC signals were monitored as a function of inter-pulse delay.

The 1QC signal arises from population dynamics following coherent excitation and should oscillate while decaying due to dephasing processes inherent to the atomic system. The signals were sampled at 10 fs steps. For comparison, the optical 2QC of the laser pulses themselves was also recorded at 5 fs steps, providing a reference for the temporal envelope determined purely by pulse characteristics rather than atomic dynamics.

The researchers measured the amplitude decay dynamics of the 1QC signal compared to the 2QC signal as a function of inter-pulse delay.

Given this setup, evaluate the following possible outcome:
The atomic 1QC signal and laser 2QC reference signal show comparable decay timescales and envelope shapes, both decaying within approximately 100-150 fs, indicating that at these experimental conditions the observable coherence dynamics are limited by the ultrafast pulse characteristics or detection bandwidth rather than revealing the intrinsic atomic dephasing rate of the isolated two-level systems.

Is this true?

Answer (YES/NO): NO